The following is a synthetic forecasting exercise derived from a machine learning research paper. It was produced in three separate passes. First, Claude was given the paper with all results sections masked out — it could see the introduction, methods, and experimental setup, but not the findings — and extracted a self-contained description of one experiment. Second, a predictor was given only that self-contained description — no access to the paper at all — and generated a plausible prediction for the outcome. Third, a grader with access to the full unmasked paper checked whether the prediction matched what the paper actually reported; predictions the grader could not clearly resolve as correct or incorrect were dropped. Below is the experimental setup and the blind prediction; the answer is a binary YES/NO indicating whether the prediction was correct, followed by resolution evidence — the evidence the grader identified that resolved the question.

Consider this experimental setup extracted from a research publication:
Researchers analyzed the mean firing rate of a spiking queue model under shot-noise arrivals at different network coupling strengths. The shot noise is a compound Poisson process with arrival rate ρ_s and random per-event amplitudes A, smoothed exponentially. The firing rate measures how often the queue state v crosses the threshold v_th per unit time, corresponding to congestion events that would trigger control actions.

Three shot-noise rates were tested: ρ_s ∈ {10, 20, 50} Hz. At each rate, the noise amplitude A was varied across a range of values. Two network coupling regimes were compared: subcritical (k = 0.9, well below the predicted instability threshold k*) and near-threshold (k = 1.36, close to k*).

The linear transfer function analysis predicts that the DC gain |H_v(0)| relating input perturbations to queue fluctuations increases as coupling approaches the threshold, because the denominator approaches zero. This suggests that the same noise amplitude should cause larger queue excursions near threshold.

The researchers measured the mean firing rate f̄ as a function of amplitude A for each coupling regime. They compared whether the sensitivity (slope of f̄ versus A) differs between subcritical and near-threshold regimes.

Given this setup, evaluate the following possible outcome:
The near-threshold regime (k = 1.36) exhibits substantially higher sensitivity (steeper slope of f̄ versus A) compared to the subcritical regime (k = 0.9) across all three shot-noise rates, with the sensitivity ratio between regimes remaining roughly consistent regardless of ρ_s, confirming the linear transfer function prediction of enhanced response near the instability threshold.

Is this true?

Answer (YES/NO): YES